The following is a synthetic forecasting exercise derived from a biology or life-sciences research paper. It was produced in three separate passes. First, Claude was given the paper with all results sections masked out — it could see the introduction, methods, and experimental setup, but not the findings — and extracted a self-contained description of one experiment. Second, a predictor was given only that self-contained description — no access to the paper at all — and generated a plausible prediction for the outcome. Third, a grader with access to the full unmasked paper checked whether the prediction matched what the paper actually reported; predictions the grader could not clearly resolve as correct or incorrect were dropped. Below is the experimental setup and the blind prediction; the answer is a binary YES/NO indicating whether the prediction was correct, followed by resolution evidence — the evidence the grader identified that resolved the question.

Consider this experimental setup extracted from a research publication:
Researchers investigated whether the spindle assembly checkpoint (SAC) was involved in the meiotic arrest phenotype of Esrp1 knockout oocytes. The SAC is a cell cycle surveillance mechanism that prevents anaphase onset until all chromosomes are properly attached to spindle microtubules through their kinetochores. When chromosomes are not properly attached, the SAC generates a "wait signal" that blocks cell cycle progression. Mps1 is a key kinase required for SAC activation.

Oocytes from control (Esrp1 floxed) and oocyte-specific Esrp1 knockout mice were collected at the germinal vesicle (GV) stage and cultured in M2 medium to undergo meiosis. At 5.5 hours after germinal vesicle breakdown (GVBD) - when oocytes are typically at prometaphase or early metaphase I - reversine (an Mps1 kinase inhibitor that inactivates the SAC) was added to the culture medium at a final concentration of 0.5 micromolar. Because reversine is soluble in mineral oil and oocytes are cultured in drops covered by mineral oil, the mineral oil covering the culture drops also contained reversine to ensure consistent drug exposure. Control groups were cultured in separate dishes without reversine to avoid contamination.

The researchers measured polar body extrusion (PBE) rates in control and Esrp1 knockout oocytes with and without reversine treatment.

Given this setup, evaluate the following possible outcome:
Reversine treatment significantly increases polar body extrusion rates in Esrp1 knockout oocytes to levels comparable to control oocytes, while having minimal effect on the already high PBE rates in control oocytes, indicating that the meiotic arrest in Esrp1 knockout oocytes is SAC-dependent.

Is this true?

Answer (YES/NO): NO